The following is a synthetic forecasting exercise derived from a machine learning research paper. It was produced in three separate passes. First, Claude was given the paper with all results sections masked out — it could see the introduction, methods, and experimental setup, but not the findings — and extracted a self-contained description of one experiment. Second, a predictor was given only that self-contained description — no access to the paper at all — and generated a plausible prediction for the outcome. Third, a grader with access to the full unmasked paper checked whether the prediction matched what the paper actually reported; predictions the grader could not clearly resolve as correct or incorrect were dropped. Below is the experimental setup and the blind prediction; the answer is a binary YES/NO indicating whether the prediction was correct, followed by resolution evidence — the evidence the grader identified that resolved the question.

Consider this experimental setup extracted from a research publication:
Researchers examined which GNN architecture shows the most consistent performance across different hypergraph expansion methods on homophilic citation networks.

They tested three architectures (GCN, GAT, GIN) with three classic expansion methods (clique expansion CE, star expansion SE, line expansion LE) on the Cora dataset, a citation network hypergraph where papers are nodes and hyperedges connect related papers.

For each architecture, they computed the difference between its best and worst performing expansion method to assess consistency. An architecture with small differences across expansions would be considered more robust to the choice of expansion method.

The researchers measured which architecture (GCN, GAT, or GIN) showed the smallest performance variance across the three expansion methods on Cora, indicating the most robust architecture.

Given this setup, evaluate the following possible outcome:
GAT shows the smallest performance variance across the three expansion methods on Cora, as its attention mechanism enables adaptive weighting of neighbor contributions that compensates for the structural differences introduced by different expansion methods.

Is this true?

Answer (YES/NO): YES